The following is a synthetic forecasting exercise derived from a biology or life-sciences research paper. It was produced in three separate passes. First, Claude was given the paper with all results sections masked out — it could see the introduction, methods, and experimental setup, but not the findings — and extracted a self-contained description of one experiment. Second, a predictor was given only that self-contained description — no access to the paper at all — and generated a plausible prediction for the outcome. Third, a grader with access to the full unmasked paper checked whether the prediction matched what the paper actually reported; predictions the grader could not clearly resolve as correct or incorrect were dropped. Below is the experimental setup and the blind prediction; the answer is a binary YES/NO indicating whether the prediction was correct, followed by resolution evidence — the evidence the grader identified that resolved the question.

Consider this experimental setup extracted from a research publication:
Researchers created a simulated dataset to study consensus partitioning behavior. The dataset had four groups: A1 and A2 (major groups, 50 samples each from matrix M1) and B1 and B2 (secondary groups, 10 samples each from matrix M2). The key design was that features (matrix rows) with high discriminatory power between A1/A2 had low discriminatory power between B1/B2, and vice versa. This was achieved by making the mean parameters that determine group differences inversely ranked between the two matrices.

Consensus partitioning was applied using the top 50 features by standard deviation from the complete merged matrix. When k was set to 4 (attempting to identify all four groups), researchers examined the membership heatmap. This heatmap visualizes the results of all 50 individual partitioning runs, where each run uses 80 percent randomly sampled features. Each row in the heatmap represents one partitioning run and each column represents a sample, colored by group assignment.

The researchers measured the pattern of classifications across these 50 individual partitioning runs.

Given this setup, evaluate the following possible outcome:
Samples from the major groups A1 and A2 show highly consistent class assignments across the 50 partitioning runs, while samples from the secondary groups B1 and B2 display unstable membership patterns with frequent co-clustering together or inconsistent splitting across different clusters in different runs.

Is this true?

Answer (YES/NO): NO